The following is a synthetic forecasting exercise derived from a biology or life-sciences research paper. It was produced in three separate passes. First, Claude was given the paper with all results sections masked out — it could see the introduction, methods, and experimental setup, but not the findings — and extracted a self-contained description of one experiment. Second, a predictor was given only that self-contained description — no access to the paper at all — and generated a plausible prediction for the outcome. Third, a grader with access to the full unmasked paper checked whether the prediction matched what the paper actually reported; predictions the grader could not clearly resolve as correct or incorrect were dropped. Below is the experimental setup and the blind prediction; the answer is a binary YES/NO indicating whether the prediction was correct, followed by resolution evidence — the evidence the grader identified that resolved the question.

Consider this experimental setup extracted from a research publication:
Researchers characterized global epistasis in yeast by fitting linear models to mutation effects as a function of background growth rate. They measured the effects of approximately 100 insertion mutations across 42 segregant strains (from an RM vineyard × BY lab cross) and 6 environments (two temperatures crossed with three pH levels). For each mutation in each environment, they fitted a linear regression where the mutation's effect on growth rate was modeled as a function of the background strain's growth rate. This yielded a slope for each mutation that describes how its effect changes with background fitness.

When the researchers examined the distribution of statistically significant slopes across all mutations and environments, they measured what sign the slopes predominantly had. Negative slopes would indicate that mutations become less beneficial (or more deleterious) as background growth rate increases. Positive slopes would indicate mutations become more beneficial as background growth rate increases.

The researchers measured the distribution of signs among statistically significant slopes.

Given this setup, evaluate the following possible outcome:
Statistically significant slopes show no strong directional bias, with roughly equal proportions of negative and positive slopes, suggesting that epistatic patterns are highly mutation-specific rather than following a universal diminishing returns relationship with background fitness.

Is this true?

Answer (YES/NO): NO